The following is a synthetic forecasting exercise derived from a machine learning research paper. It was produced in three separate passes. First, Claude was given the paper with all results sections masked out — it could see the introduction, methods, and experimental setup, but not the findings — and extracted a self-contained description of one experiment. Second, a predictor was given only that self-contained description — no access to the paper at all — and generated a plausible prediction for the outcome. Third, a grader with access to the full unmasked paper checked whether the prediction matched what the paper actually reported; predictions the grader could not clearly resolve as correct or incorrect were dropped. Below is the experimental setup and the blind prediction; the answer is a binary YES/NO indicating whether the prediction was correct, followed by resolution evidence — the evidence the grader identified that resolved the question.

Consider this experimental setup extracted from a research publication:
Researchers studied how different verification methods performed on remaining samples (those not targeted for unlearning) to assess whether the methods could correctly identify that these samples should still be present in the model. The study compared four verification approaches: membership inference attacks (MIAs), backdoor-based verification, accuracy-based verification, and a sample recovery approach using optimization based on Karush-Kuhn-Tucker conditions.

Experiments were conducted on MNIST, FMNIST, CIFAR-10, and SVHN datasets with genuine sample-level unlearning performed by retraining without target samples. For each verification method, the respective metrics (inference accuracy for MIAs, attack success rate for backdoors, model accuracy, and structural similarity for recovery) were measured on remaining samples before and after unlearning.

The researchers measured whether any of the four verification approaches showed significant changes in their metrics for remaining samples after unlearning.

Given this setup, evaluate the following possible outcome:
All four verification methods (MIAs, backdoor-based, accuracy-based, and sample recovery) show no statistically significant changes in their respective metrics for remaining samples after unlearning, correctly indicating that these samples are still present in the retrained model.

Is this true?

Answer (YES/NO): YES